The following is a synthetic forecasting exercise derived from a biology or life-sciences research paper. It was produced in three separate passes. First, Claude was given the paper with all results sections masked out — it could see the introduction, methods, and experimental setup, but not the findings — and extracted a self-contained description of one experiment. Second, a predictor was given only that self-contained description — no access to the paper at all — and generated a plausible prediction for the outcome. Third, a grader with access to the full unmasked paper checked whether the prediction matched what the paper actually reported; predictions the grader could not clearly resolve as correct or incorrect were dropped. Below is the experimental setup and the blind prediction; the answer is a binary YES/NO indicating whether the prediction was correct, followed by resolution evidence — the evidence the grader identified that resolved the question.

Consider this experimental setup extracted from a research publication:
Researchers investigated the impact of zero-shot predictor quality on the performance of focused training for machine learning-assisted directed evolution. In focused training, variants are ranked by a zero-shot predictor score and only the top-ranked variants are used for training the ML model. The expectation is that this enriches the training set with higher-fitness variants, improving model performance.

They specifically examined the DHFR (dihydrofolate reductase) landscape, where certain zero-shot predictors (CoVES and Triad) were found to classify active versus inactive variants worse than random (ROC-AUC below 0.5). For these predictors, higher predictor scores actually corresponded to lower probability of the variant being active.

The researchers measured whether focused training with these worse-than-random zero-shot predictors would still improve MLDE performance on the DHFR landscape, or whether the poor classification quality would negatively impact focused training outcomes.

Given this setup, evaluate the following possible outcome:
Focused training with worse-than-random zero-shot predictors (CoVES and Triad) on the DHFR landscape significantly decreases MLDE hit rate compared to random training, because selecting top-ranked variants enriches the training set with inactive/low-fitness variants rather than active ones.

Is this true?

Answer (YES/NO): YES